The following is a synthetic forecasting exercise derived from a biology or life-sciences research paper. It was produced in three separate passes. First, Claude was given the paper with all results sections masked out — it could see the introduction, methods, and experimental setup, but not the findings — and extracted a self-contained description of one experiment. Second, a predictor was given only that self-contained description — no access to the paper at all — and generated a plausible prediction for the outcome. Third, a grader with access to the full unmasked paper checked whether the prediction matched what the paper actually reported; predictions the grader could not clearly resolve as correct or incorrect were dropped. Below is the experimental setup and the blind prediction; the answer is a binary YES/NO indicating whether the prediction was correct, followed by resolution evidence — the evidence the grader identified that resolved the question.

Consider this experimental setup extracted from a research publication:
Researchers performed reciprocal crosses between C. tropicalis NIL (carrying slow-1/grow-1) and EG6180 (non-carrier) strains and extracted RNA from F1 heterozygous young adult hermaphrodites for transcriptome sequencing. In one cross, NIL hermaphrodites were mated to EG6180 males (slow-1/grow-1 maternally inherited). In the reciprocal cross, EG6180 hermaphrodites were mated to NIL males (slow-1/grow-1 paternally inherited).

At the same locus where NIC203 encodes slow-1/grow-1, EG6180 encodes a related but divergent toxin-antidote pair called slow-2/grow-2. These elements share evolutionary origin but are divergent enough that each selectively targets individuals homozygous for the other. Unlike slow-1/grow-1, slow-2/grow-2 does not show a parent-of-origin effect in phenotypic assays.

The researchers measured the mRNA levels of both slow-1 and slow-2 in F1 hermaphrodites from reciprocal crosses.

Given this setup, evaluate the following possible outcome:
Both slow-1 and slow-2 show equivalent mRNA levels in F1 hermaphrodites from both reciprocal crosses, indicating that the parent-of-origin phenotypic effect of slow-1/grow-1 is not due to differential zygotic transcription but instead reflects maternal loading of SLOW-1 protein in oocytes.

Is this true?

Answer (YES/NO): NO